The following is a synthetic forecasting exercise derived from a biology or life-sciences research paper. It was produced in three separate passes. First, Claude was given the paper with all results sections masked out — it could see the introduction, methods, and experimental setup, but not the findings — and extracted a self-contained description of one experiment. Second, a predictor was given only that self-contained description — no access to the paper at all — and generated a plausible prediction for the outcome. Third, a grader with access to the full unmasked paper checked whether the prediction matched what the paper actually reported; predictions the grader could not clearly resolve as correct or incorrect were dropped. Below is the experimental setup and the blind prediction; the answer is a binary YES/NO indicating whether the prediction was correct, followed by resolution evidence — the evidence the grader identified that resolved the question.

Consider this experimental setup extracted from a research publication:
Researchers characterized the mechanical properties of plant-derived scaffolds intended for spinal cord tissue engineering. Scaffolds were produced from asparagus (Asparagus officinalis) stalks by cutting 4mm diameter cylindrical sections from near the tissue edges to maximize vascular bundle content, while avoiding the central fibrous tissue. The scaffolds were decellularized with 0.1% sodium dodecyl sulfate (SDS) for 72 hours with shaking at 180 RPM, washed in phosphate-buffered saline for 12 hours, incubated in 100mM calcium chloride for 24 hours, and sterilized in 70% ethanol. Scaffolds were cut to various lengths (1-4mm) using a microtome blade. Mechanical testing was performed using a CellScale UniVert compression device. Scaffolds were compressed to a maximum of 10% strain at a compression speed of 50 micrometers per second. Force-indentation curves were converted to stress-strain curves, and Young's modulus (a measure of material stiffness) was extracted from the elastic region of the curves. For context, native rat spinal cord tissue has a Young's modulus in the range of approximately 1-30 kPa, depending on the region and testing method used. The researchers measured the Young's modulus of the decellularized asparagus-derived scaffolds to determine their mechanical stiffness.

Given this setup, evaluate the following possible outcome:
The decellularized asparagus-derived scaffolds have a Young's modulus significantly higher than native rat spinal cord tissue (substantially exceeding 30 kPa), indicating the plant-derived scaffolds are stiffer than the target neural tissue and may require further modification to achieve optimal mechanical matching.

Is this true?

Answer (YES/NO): NO